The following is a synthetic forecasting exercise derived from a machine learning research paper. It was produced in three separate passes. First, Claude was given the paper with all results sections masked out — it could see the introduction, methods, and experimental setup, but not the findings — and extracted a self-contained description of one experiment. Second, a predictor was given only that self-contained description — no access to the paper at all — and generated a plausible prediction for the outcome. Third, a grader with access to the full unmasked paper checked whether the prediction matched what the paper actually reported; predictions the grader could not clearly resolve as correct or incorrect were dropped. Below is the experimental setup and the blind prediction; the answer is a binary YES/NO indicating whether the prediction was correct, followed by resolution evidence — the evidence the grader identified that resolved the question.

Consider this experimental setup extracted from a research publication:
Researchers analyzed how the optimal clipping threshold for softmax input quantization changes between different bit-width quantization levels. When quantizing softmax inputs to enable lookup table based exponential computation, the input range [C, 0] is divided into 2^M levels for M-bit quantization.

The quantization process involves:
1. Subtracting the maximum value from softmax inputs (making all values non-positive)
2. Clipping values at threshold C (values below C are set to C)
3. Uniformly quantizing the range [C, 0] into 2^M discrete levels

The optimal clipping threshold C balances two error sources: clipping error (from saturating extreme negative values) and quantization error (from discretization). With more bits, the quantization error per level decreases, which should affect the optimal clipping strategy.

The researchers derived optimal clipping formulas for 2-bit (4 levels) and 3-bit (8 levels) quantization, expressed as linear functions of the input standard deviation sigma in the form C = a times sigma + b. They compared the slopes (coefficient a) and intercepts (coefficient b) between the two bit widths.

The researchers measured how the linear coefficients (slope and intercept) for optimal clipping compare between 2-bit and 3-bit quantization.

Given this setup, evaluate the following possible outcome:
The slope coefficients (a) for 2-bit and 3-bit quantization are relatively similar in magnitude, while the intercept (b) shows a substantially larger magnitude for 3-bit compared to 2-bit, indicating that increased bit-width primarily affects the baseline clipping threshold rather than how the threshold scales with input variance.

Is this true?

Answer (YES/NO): NO